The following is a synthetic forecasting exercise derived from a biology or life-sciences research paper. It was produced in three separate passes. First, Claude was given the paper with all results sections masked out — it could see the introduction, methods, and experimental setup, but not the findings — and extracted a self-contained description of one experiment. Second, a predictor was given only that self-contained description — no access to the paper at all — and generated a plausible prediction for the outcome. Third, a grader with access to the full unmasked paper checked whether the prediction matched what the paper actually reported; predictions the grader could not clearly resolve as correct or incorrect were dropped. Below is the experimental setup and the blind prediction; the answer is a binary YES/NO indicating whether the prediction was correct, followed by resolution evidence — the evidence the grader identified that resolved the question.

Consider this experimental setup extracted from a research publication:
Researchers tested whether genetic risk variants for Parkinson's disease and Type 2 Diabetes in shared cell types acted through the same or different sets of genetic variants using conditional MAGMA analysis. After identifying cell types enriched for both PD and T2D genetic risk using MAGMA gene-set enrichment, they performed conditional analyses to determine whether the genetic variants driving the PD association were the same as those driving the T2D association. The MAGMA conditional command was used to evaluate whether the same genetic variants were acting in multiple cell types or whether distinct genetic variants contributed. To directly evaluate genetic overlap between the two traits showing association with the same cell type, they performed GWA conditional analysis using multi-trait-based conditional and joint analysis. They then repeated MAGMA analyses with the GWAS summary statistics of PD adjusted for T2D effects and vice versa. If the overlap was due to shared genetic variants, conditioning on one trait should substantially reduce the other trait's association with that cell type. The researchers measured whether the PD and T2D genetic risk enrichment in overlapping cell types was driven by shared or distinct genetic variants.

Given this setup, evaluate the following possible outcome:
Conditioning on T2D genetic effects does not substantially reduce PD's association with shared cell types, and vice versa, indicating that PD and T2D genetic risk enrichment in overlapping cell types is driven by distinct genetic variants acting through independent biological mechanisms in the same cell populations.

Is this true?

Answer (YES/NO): NO